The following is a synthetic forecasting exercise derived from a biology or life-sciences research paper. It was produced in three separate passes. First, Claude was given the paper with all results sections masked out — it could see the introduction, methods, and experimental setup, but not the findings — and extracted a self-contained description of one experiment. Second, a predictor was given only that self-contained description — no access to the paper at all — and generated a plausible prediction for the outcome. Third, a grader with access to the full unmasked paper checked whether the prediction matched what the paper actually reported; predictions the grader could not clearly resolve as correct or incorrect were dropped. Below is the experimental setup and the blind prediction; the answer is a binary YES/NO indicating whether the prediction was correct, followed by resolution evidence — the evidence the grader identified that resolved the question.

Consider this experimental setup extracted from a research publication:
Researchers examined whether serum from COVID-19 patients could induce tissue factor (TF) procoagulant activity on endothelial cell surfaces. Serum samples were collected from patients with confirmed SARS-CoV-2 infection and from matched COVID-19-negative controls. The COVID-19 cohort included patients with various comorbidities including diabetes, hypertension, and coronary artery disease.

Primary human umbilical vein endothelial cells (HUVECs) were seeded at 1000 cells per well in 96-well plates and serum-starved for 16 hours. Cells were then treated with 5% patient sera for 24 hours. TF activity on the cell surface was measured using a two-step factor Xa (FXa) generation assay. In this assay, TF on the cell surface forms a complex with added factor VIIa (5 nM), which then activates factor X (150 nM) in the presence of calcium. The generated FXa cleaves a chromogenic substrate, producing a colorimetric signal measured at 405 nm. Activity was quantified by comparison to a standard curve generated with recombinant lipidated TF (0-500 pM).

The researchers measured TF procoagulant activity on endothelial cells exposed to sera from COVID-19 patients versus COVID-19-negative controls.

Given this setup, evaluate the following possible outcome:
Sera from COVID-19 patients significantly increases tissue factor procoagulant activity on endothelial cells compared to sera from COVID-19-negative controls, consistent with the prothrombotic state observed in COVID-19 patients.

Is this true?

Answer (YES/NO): YES